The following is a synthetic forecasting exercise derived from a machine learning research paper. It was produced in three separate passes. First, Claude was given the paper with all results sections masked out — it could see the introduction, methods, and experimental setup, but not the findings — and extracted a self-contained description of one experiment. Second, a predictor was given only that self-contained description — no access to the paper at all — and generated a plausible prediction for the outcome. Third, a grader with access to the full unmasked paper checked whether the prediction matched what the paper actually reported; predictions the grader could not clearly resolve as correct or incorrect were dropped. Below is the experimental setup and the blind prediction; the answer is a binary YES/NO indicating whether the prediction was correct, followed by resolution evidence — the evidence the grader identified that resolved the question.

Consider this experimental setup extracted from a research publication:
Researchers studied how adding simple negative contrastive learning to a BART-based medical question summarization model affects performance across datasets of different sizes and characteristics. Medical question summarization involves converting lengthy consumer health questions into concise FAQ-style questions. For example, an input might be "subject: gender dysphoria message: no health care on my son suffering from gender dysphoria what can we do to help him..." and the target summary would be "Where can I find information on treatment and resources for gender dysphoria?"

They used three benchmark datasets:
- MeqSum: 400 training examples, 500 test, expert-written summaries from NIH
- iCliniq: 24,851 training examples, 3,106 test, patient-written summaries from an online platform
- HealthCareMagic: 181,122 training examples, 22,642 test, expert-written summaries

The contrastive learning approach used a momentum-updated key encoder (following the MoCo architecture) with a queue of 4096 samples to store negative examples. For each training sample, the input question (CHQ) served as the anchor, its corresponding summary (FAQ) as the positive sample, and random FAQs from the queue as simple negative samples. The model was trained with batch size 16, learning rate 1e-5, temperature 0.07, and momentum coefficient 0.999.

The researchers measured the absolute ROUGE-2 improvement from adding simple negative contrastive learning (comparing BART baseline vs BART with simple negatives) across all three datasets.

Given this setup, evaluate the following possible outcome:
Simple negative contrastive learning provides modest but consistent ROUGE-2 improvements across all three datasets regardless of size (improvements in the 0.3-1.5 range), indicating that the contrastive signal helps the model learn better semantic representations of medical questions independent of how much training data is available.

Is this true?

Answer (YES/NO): NO